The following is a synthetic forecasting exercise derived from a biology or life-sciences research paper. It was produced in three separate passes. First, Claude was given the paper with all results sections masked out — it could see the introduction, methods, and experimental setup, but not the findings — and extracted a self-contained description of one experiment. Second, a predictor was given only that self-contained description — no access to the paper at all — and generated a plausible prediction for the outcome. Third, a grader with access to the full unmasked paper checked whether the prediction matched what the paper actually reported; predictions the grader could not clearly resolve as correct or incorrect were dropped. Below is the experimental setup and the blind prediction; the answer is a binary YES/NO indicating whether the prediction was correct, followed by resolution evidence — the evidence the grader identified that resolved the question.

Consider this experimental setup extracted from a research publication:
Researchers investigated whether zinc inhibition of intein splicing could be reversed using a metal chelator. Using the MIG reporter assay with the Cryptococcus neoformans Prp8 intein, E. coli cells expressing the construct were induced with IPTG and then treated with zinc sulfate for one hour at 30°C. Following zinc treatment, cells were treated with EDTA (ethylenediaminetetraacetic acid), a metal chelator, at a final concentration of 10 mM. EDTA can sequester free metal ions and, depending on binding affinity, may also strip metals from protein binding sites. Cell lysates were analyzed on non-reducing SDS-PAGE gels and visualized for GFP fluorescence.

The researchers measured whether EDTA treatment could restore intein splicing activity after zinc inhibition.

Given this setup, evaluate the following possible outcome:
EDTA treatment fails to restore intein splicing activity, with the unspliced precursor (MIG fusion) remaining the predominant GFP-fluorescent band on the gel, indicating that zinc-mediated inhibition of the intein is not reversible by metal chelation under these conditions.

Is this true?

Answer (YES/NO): NO